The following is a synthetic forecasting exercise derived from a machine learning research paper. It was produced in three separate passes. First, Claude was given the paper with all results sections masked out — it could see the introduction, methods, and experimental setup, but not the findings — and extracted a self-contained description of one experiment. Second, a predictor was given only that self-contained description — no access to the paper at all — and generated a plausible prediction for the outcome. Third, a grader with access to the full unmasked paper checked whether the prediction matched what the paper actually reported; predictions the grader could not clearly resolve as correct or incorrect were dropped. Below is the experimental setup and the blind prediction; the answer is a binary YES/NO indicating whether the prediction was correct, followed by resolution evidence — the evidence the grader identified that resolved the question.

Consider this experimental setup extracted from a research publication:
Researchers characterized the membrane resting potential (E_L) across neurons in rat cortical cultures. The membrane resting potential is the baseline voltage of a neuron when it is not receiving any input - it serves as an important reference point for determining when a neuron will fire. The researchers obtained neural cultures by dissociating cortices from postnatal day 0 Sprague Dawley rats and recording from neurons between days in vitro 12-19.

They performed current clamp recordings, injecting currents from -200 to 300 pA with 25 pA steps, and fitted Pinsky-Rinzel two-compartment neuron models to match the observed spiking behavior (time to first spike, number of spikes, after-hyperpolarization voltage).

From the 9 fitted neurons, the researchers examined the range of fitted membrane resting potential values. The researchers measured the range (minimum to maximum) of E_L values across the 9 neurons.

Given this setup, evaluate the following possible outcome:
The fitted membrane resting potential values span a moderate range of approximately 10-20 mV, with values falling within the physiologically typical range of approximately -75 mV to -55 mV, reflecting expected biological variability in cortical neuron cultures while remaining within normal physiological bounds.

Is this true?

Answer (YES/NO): NO